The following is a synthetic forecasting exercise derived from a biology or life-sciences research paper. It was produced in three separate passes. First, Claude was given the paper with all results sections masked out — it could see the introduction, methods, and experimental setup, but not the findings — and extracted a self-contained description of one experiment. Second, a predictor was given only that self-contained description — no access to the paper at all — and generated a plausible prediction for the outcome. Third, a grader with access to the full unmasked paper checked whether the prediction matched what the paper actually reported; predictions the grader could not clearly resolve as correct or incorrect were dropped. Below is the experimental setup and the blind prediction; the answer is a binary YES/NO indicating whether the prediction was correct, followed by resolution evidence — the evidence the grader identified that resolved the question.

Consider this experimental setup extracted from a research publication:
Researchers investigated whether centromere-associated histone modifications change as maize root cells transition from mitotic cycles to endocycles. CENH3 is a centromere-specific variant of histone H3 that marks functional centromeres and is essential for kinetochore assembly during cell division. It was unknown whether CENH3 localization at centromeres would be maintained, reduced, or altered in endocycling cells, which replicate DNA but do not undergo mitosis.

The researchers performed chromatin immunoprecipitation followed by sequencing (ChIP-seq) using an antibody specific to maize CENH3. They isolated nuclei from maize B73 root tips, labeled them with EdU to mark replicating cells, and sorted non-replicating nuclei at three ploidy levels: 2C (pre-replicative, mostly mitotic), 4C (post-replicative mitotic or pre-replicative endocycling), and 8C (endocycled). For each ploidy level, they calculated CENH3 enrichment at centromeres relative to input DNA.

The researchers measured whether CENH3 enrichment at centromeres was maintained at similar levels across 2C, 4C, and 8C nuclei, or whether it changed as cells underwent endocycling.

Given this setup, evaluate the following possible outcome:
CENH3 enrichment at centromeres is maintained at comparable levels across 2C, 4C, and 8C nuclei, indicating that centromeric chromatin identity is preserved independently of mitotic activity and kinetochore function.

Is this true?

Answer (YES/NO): NO